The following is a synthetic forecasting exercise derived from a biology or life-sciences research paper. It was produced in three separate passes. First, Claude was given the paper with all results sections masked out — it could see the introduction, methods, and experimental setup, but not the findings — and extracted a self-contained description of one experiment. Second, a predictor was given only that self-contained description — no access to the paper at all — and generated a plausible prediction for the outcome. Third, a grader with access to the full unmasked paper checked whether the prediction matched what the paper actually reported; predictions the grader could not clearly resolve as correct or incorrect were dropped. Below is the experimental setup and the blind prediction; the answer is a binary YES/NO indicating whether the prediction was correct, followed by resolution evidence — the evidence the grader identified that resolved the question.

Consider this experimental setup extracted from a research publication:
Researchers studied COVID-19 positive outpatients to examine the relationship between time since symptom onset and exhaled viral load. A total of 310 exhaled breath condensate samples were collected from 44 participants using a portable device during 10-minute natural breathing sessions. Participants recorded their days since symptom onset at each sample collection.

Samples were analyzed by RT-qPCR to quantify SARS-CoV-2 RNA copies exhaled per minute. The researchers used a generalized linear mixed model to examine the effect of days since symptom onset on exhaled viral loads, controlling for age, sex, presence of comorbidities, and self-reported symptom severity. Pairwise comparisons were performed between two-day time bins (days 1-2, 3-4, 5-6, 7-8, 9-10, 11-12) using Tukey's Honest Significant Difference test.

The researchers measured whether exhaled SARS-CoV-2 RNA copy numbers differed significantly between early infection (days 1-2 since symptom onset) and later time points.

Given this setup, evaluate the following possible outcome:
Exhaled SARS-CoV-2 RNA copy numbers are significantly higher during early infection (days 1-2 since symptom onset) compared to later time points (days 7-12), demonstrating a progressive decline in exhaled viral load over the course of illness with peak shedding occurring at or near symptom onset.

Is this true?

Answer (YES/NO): NO